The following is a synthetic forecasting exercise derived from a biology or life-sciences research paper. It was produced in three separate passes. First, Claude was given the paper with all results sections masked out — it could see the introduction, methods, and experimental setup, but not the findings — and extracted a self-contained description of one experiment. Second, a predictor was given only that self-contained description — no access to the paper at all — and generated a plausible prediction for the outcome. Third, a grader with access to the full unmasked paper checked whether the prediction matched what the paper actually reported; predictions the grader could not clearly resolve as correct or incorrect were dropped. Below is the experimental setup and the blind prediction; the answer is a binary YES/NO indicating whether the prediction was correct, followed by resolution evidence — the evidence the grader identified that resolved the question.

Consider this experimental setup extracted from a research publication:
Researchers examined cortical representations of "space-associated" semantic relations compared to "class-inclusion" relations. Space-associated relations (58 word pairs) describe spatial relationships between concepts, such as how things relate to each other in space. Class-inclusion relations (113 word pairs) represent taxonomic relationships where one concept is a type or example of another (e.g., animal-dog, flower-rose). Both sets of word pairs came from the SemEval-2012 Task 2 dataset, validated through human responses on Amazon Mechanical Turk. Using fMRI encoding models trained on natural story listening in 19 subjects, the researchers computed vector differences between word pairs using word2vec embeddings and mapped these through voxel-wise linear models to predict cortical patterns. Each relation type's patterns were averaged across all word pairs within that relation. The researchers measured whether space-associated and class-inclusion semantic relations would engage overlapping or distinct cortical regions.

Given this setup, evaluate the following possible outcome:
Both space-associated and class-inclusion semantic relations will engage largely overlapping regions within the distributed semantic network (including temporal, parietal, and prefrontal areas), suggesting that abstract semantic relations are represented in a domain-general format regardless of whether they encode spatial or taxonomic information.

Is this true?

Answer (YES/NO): NO